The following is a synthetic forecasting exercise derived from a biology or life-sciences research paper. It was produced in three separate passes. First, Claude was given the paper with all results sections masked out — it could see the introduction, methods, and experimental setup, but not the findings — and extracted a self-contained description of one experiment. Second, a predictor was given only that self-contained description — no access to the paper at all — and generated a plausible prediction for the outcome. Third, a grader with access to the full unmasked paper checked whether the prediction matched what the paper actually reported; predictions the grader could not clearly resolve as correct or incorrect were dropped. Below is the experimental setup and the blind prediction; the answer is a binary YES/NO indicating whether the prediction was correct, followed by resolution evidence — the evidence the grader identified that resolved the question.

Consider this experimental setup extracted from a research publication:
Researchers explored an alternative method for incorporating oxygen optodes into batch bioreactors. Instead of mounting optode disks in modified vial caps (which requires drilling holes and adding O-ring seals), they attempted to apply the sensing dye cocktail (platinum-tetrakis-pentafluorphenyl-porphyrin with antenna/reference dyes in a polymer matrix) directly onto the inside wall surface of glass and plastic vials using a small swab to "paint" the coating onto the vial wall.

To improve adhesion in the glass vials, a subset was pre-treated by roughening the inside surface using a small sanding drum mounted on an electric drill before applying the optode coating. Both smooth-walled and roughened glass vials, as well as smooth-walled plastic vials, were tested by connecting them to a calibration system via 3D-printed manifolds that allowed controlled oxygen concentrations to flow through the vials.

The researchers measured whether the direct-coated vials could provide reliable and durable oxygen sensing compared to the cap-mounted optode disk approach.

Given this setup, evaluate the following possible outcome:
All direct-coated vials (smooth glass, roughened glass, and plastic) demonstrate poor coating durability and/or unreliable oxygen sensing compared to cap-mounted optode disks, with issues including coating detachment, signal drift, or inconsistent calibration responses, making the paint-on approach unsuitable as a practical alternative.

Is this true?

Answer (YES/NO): NO